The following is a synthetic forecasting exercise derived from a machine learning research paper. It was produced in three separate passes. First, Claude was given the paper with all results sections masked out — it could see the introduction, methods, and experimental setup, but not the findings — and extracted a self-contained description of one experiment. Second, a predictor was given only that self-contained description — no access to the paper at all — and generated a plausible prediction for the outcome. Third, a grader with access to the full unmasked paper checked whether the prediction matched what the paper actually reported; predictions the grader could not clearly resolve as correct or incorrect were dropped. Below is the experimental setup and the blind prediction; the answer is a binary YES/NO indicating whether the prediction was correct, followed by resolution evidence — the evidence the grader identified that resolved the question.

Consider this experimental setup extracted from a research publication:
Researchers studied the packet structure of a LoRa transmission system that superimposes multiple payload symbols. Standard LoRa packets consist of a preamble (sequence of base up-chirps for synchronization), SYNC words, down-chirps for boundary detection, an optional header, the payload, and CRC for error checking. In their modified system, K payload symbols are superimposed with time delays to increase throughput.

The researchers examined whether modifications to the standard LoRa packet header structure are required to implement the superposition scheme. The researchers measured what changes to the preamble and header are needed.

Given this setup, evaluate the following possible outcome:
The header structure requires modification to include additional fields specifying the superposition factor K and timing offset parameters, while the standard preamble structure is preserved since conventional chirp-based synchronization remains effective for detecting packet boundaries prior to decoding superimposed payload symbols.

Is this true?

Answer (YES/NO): NO